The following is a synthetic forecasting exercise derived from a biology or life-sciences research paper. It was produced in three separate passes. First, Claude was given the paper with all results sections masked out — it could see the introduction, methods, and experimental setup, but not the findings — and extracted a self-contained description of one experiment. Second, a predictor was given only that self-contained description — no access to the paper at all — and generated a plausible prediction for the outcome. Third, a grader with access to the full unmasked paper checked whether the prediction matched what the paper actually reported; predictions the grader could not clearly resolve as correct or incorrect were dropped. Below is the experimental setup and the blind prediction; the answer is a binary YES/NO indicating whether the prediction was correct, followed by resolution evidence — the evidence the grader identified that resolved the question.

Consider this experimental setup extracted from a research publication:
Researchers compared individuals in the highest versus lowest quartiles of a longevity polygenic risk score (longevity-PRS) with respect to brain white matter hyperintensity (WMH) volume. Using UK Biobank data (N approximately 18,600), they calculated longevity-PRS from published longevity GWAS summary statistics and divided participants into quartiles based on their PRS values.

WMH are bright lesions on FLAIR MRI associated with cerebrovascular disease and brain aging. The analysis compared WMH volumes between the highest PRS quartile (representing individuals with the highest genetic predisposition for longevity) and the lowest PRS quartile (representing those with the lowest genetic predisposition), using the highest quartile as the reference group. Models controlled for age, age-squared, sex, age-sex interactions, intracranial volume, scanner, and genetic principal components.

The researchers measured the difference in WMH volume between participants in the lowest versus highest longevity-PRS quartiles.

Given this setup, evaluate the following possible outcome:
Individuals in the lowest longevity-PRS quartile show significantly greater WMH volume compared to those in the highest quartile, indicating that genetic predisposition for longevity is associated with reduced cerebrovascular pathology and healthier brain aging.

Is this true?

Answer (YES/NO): YES